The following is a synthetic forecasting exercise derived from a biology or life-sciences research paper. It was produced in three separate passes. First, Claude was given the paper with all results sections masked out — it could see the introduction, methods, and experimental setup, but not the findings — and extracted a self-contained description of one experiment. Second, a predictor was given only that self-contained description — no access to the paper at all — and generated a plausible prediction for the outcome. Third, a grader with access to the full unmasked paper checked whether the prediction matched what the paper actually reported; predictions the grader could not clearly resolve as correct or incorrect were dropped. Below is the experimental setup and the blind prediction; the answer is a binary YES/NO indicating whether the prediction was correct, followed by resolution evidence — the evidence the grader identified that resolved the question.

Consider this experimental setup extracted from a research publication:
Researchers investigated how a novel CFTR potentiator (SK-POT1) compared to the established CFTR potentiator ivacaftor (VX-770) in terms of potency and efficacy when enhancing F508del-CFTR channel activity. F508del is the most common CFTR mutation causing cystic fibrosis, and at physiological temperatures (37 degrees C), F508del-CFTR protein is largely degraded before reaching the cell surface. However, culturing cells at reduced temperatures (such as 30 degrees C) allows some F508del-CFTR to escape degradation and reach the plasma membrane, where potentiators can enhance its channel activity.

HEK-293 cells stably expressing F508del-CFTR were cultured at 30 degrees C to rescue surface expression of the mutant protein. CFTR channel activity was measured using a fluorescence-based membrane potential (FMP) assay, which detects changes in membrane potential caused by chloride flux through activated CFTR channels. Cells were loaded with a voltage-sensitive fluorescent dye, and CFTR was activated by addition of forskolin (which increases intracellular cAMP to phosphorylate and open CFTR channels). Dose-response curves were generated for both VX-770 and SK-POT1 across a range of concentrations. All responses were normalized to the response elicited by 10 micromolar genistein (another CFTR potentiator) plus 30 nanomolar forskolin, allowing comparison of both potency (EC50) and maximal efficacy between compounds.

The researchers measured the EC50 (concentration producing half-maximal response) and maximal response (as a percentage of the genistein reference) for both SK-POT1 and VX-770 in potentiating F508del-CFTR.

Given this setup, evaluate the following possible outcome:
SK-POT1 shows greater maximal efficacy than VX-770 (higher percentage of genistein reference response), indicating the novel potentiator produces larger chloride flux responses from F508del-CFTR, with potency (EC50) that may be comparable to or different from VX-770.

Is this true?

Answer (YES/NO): NO